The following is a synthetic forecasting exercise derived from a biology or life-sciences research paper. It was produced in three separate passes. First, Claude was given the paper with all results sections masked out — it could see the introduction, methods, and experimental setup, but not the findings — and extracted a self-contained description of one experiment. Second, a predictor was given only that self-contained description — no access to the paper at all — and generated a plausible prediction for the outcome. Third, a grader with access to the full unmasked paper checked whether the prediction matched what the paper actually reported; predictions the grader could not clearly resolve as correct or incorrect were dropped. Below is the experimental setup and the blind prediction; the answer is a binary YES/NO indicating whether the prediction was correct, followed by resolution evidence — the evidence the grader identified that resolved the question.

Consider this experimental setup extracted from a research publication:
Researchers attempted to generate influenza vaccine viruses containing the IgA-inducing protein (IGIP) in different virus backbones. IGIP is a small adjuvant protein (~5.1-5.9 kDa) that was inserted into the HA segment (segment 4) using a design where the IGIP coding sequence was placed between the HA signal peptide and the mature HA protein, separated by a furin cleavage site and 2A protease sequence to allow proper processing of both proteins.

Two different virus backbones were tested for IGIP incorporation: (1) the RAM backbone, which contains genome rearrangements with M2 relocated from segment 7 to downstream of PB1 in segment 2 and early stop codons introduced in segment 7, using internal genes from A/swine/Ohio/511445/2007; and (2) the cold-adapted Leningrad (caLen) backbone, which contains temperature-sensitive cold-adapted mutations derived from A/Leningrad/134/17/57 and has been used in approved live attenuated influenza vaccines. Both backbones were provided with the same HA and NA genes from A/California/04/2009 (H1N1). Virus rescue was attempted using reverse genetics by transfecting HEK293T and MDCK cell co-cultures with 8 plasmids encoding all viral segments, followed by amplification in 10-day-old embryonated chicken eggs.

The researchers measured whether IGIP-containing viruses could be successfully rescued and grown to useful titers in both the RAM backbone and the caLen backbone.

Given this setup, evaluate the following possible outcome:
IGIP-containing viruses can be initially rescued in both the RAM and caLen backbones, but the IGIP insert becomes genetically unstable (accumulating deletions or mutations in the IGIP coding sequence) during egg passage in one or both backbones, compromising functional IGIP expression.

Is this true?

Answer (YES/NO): NO